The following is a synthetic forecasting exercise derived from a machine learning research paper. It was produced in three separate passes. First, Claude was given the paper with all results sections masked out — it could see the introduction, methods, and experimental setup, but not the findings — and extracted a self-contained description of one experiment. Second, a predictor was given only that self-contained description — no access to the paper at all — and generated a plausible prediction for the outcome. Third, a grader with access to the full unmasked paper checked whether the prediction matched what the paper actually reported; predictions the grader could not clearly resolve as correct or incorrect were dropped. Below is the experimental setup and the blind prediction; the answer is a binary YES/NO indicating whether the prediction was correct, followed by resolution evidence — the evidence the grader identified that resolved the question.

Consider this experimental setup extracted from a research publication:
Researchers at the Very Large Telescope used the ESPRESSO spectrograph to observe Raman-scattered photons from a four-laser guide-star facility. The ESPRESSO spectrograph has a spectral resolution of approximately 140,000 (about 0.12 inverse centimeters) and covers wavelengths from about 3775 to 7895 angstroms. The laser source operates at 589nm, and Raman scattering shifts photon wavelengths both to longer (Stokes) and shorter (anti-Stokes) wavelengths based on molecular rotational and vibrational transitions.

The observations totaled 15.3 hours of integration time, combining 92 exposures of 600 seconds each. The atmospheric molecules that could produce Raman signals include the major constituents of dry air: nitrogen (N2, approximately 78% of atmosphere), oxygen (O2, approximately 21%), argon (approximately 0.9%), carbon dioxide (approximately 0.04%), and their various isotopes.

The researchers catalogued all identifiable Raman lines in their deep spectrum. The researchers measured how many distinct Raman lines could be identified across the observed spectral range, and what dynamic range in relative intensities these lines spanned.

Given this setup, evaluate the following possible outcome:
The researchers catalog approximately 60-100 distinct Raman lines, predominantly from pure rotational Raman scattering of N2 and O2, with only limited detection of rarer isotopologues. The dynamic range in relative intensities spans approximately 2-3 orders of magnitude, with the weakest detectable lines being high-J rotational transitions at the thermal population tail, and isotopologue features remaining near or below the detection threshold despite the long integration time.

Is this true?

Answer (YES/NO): NO